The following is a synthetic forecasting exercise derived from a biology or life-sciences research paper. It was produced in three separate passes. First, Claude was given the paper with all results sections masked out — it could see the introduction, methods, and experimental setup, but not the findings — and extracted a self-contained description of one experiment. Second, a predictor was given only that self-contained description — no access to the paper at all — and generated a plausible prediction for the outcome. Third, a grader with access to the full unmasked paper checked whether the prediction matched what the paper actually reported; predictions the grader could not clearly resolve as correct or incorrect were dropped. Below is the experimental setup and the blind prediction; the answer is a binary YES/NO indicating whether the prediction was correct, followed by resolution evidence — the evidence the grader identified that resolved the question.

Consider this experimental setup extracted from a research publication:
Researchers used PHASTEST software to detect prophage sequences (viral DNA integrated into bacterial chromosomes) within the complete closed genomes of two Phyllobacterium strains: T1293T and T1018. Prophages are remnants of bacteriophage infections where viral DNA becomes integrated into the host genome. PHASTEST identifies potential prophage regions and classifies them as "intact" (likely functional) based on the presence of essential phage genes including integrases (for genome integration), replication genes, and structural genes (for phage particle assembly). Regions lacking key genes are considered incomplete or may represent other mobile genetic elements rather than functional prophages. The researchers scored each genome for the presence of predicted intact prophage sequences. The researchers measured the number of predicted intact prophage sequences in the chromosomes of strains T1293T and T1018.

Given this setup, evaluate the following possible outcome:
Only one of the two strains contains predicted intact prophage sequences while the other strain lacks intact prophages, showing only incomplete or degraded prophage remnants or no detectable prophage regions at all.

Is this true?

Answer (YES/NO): YES